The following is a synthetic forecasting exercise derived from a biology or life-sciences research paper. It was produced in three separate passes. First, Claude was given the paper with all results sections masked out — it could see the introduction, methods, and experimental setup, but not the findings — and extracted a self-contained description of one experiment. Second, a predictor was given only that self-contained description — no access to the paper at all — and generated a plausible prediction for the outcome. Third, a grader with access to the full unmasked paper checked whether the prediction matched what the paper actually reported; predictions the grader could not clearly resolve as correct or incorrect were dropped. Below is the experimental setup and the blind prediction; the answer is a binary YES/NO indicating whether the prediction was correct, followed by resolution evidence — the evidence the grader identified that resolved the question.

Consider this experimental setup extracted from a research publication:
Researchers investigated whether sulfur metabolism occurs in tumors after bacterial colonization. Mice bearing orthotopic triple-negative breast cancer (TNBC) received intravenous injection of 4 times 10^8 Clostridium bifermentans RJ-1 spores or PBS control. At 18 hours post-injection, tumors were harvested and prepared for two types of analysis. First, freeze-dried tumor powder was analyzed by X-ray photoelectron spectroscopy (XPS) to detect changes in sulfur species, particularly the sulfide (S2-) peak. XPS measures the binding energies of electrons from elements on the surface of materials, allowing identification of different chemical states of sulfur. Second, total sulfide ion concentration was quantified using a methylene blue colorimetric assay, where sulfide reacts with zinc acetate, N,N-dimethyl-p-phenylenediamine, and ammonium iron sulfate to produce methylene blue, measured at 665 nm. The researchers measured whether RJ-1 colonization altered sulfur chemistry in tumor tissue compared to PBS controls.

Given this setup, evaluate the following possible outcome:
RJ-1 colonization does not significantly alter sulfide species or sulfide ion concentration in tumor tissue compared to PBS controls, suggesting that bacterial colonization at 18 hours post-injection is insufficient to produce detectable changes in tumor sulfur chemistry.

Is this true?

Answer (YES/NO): NO